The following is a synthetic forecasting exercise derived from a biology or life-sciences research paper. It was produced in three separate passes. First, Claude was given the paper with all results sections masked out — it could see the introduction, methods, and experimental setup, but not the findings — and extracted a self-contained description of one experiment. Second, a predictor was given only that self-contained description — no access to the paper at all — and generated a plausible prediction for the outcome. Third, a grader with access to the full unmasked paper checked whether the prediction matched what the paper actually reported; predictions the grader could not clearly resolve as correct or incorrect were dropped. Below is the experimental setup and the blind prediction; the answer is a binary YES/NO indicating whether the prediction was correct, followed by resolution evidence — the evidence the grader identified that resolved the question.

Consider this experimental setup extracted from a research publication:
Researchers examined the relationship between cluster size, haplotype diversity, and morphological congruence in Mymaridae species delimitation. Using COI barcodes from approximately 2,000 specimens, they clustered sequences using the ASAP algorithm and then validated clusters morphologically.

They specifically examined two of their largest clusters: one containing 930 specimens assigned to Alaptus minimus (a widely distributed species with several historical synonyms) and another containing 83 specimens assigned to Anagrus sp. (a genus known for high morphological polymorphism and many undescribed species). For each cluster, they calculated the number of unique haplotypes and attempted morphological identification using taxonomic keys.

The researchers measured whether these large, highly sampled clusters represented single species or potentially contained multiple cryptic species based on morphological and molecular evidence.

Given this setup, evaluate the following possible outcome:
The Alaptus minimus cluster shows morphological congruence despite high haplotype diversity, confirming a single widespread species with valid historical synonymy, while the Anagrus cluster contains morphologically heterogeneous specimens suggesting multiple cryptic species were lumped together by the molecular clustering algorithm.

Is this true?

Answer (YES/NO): NO